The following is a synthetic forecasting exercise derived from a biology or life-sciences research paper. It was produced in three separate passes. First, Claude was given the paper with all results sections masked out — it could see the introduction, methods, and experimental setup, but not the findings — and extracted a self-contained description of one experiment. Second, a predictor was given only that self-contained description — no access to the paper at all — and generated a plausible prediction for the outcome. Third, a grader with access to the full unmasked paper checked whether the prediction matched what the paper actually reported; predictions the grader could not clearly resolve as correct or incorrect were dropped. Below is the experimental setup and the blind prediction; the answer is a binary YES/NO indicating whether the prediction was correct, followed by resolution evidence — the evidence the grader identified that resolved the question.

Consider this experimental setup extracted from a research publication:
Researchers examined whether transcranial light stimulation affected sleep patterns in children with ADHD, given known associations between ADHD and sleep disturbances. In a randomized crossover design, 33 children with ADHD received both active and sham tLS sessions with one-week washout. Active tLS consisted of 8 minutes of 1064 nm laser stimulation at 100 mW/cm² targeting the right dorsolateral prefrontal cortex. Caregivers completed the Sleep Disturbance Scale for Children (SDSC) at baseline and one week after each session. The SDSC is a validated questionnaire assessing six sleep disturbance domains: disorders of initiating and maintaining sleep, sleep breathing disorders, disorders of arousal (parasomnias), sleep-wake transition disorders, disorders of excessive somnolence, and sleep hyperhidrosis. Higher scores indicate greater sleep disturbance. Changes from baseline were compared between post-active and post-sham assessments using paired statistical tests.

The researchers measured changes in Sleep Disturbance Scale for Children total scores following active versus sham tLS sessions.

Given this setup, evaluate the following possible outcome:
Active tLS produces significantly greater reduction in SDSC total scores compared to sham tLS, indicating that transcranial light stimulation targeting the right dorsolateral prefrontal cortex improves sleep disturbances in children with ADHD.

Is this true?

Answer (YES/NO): NO